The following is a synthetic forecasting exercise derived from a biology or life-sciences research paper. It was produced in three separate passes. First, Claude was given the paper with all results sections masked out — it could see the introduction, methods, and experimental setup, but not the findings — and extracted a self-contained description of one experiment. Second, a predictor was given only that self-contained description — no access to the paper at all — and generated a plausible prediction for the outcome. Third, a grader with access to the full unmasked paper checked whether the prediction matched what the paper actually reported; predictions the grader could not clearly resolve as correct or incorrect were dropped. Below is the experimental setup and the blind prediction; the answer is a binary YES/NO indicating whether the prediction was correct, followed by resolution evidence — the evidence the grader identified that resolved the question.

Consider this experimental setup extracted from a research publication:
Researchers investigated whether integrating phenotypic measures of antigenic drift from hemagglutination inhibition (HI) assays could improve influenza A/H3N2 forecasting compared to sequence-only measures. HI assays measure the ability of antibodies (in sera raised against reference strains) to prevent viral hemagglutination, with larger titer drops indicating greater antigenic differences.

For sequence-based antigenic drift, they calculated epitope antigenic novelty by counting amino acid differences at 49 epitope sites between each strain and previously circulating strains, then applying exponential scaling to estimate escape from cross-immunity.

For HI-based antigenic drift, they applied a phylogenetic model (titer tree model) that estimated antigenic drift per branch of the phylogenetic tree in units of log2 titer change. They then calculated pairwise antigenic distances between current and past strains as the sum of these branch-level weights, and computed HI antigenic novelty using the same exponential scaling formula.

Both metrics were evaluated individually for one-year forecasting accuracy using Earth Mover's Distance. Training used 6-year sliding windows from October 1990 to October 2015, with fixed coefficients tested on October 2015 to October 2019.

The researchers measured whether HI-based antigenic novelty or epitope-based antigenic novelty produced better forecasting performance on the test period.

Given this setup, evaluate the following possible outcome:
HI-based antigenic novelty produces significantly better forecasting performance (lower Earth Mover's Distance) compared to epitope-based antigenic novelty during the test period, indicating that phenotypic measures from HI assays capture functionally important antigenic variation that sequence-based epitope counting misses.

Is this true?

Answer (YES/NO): YES